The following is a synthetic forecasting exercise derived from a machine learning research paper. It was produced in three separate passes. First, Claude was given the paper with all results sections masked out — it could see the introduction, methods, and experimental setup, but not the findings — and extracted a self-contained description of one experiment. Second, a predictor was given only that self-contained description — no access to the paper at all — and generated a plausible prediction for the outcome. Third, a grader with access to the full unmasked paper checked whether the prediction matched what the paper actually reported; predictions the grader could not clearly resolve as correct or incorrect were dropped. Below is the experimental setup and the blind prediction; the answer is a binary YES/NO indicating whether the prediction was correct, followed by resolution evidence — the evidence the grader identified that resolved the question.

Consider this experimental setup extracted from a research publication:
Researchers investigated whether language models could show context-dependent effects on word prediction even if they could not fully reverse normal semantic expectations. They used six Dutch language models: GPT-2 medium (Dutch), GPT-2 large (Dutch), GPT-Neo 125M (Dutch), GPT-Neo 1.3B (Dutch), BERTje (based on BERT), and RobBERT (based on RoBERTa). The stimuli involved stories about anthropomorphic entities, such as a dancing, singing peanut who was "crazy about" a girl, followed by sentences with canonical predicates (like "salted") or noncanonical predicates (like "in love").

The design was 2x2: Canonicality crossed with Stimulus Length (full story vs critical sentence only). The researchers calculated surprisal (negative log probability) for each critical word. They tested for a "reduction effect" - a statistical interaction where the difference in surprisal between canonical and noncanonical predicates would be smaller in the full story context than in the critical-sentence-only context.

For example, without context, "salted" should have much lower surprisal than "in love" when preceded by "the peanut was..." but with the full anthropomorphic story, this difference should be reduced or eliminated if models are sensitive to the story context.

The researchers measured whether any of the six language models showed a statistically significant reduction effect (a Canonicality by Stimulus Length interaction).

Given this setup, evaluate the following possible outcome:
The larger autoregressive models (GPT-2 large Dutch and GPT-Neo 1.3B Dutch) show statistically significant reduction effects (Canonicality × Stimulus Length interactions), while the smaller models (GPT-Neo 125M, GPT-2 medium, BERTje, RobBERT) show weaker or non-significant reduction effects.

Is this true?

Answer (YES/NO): NO